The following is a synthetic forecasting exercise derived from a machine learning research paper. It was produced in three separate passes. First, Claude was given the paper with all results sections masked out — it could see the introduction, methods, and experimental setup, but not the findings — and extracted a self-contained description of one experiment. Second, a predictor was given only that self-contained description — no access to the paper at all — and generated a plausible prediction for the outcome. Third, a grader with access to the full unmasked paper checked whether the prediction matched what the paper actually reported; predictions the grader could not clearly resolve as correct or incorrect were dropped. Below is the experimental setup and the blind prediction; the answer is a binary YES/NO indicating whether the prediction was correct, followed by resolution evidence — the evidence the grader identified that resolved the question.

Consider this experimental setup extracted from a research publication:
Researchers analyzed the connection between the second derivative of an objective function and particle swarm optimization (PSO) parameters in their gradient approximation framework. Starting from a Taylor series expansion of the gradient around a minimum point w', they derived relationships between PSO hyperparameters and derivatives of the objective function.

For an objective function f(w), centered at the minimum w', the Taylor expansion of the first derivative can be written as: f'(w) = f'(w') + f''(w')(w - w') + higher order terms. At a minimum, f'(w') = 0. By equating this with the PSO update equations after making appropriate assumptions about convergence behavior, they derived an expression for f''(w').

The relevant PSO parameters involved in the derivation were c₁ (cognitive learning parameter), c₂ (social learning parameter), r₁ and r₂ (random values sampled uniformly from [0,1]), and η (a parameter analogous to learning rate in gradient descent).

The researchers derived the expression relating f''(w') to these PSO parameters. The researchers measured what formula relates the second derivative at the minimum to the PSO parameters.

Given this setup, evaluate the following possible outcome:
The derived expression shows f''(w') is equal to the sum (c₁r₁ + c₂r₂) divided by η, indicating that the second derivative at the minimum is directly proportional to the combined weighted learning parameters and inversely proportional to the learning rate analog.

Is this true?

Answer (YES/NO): NO